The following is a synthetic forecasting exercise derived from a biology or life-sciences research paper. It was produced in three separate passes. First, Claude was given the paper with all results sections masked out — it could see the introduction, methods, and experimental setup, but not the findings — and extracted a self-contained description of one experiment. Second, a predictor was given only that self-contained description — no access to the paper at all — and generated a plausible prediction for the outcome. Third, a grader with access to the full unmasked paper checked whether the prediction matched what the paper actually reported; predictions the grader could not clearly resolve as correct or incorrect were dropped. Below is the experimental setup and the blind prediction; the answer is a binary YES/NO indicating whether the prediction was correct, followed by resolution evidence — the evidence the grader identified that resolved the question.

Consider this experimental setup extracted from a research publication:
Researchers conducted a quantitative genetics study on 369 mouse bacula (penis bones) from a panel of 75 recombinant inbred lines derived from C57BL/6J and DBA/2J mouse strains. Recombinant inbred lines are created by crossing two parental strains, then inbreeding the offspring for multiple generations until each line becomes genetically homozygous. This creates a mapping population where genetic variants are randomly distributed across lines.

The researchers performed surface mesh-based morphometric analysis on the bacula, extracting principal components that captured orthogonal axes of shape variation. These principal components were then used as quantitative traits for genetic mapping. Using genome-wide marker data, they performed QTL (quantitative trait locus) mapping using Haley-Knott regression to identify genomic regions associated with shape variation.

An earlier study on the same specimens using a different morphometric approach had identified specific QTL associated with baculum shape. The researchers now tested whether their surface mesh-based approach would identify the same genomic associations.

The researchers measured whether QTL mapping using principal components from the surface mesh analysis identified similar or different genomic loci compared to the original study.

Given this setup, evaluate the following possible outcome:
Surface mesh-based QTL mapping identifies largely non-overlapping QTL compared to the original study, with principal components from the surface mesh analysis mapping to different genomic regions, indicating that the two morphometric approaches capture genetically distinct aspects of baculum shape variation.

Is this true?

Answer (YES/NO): NO